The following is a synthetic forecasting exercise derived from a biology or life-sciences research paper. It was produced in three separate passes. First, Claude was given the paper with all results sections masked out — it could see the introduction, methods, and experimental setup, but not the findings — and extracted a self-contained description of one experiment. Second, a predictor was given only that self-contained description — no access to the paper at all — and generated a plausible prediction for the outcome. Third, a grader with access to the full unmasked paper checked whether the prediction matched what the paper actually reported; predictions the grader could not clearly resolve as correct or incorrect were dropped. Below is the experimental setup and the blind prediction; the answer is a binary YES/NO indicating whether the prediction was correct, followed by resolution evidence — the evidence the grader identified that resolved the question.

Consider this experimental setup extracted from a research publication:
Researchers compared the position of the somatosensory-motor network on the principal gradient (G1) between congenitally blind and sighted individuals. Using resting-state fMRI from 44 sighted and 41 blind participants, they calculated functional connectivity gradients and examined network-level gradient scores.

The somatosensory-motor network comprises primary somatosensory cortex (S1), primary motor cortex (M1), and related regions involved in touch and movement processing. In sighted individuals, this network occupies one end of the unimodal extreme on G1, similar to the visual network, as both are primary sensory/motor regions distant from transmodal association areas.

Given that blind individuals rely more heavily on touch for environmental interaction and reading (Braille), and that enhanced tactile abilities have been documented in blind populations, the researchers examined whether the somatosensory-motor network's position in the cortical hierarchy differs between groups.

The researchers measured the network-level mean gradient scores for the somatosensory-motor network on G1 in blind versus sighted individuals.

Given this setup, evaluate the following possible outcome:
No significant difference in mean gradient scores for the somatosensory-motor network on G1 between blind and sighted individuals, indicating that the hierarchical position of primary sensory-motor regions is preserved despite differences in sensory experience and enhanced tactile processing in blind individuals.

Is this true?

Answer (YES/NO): NO